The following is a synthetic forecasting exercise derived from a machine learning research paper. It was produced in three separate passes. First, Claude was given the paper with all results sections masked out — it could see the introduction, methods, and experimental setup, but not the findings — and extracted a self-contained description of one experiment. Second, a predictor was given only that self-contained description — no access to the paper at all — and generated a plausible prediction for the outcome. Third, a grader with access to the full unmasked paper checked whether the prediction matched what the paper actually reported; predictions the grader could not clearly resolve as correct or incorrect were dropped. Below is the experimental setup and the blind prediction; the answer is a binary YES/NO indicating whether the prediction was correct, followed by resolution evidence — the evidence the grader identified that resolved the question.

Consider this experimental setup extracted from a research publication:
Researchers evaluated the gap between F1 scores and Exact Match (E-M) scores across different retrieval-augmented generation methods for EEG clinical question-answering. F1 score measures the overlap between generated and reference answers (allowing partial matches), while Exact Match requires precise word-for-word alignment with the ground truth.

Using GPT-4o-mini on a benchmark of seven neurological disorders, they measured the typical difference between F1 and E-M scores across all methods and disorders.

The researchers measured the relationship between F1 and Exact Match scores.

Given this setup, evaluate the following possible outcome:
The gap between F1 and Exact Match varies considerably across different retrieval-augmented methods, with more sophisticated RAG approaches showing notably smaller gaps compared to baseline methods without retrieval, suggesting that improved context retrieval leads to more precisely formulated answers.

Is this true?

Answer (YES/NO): NO